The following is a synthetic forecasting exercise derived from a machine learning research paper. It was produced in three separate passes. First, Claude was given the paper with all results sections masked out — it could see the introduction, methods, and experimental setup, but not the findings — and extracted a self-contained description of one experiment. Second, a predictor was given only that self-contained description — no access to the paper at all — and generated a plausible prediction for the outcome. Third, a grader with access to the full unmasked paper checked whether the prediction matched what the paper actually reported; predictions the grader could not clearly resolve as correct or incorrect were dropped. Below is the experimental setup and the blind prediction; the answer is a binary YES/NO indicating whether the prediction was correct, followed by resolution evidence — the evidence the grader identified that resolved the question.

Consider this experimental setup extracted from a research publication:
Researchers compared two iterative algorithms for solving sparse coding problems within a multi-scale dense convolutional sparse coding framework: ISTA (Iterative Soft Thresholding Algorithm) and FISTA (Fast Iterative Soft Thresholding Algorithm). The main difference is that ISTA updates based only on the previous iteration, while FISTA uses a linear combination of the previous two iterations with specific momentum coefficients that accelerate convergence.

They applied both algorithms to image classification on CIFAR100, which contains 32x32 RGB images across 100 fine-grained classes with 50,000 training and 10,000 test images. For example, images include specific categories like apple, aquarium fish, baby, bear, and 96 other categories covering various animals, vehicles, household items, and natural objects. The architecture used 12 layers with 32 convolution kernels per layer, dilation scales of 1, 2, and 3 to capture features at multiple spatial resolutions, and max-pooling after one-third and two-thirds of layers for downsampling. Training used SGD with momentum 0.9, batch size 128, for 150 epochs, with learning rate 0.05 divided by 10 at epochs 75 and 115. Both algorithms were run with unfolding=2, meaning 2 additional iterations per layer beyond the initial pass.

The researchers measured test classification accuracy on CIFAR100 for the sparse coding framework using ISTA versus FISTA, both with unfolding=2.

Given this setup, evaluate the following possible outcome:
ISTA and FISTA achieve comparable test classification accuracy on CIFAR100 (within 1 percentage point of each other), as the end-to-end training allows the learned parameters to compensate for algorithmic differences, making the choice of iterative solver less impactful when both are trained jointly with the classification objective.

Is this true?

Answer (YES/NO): NO